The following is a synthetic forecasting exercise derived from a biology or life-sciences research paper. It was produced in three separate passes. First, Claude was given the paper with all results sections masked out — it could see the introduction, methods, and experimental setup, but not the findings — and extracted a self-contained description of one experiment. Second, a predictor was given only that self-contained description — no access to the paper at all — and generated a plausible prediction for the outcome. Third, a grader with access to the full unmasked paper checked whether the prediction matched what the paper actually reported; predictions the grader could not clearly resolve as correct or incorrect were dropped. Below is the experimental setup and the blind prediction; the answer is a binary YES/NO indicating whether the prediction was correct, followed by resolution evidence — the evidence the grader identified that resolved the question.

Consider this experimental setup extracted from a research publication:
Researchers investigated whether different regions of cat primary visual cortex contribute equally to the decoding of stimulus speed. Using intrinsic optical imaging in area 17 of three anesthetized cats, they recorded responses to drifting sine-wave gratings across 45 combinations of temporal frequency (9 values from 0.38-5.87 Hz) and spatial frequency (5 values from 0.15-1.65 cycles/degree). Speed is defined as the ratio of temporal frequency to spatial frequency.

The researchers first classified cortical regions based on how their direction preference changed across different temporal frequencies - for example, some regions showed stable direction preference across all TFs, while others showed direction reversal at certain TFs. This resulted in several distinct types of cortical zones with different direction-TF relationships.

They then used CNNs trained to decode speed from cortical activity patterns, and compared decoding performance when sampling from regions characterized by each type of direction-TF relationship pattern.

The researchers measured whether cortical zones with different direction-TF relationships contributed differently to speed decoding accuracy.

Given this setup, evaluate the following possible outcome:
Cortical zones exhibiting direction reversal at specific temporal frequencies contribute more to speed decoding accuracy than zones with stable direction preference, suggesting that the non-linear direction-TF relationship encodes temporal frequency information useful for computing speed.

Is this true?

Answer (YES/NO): NO